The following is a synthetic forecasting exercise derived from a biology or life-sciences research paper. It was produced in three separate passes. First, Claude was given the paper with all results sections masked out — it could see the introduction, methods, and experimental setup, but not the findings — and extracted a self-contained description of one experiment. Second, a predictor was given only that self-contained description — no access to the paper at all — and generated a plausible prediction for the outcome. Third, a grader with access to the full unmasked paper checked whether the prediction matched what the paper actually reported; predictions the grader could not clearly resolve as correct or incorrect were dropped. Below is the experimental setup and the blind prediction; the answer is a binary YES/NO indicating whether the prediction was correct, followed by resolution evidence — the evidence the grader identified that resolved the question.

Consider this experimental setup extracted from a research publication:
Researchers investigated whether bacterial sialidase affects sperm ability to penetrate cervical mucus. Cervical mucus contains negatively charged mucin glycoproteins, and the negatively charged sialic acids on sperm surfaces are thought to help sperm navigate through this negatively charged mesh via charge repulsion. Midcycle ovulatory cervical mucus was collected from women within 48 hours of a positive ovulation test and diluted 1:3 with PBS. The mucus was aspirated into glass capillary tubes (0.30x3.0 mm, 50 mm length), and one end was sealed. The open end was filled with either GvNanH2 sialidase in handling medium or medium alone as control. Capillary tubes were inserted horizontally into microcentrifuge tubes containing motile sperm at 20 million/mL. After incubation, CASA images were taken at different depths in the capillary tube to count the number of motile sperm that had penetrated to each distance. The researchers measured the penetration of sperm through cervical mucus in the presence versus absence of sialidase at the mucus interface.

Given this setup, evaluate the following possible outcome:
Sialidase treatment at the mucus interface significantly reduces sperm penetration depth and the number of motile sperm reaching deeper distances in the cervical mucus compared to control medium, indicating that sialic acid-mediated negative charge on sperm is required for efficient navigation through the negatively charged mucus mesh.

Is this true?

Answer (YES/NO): YES